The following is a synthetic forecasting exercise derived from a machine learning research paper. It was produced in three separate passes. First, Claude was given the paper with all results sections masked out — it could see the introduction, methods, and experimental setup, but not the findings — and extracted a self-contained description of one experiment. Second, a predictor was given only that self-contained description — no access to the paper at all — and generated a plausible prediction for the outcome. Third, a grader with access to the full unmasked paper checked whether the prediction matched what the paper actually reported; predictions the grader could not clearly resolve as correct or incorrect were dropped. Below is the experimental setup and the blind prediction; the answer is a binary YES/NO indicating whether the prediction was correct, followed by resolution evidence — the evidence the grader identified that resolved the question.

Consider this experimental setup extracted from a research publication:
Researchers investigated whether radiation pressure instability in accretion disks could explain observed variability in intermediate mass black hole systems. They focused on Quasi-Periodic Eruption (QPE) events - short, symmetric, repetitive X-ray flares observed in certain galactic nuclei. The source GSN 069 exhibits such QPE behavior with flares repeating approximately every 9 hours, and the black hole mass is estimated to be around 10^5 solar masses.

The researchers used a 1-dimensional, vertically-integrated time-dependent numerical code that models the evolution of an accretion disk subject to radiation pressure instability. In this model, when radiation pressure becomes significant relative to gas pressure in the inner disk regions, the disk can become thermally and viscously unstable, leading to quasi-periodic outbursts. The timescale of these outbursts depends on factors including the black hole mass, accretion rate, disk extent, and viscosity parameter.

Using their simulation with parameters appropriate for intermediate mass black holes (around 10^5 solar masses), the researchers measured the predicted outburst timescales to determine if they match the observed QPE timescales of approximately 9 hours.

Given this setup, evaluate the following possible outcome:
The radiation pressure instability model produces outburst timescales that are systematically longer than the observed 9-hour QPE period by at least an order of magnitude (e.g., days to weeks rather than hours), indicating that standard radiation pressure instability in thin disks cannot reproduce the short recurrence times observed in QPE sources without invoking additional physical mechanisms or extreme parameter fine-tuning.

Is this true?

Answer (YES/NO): YES